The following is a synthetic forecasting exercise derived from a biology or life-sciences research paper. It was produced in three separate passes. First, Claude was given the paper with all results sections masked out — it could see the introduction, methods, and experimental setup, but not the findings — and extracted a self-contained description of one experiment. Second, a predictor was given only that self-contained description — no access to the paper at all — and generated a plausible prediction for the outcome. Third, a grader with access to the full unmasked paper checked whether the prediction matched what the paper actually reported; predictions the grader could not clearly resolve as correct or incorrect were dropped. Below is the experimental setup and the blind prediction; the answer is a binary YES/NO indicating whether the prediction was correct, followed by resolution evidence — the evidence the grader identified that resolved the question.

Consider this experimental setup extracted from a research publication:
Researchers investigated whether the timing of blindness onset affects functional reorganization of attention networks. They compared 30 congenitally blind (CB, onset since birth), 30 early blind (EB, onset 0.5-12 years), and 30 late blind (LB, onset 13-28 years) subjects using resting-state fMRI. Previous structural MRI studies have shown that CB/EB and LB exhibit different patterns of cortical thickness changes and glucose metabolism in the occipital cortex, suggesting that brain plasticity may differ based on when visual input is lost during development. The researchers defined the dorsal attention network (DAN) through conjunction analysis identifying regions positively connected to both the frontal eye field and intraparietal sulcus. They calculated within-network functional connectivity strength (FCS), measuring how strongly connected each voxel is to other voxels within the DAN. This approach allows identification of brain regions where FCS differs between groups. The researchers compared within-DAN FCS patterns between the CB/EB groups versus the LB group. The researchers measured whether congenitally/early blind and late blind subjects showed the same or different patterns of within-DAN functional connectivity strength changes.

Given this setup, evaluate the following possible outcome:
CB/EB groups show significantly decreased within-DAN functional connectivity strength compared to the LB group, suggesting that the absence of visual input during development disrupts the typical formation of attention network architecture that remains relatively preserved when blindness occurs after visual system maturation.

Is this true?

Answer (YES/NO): NO